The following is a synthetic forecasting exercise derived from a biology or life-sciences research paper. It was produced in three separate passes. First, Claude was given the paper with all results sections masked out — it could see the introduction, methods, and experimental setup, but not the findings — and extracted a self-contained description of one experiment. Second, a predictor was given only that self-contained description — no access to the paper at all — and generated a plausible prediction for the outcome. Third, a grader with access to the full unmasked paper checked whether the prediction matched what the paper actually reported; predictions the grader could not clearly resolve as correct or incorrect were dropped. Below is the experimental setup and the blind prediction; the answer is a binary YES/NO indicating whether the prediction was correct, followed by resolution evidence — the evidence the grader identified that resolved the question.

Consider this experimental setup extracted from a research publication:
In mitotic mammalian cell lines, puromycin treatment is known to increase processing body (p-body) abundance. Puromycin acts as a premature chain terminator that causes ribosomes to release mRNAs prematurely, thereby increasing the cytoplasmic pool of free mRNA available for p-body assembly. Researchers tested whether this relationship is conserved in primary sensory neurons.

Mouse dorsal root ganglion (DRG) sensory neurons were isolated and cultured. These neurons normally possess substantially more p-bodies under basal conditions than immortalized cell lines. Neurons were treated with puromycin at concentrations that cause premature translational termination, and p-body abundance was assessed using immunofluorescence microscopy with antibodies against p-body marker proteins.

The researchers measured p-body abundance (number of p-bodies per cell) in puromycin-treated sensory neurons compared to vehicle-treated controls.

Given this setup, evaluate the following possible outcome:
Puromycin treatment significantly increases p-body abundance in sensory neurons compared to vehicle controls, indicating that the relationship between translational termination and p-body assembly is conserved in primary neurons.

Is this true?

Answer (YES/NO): NO